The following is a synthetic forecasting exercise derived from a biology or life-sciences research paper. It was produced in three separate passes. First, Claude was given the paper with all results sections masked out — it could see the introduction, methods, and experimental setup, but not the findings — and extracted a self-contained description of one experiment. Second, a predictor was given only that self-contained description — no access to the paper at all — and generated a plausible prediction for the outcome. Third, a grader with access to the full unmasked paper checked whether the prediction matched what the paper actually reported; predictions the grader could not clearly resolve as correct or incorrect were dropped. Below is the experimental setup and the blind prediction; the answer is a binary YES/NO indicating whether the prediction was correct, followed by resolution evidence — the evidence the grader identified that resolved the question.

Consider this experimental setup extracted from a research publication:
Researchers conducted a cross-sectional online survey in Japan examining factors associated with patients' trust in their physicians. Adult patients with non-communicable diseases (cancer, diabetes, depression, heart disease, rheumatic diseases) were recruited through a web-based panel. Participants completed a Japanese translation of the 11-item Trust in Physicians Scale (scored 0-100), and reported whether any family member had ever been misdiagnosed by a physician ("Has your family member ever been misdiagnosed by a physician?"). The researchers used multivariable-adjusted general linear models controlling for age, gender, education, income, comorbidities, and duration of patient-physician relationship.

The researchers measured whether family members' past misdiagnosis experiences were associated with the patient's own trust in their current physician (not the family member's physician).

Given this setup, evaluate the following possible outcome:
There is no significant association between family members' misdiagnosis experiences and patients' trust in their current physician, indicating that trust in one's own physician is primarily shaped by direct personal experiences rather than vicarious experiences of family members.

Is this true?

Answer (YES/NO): NO